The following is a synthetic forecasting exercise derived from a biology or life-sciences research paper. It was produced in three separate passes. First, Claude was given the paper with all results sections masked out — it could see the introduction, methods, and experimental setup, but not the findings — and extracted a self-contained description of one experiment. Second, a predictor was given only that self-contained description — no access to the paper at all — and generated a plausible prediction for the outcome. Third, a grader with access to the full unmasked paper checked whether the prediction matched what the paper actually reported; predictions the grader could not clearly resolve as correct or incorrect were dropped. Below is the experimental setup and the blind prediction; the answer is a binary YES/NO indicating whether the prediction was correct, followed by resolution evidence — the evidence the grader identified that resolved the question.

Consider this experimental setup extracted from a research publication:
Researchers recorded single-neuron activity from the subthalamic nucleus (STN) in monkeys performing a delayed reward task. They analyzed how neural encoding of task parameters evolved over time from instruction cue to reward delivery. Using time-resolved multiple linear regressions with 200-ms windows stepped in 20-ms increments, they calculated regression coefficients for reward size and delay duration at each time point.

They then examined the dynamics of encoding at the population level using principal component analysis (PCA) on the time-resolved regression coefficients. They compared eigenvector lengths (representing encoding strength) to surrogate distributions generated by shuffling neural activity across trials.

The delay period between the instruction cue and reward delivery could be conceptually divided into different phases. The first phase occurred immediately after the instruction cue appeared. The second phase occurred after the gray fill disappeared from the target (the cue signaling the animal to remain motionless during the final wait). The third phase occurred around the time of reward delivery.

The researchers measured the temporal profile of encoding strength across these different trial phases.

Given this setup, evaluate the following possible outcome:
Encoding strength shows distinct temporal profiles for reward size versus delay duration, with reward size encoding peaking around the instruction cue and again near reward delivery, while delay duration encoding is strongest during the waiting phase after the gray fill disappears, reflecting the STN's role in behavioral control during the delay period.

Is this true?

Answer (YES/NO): NO